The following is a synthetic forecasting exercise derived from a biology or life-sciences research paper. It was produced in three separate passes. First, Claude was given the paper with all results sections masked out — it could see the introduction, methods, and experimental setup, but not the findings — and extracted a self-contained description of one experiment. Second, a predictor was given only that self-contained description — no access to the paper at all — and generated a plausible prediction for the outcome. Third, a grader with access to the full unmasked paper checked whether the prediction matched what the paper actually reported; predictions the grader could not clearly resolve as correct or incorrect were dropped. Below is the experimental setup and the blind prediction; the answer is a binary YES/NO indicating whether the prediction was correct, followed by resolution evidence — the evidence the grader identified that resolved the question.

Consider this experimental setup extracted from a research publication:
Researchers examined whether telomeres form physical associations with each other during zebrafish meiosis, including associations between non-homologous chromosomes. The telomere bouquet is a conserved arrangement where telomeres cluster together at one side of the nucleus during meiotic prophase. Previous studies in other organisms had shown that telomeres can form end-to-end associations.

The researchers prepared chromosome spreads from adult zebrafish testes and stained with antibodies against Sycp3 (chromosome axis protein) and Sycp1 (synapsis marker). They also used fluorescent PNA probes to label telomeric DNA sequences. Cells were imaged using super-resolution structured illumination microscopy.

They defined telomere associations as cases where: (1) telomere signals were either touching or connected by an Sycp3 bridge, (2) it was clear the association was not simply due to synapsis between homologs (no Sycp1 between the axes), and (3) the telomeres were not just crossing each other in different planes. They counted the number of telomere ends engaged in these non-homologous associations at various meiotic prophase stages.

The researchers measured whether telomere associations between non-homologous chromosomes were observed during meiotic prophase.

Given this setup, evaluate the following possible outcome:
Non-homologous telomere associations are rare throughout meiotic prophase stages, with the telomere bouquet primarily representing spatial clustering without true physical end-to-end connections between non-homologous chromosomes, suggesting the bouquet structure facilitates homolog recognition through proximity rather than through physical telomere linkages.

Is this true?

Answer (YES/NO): NO